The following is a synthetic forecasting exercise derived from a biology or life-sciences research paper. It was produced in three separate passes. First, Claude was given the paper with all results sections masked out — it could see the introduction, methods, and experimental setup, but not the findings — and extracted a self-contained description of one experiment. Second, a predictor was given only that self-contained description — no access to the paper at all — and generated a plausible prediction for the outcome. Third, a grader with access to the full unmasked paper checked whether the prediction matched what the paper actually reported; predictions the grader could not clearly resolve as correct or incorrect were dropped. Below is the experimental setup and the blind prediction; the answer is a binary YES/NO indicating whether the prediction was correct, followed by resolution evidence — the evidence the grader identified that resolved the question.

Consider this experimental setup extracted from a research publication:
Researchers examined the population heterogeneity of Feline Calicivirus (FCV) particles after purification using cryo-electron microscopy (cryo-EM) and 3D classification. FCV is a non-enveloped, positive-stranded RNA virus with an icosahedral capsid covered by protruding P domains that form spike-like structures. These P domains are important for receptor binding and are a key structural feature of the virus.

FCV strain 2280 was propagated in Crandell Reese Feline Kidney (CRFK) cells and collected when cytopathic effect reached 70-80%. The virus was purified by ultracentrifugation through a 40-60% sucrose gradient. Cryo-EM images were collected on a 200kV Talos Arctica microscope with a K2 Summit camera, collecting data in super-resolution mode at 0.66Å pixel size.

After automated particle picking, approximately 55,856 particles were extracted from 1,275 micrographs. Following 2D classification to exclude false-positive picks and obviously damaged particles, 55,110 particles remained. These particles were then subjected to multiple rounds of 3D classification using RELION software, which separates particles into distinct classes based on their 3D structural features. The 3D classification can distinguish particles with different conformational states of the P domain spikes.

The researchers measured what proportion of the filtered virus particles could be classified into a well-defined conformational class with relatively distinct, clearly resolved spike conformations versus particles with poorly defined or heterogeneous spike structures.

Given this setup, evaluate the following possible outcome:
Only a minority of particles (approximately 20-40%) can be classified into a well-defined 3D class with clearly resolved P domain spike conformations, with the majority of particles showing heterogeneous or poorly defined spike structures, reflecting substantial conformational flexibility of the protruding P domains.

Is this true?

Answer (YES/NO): NO